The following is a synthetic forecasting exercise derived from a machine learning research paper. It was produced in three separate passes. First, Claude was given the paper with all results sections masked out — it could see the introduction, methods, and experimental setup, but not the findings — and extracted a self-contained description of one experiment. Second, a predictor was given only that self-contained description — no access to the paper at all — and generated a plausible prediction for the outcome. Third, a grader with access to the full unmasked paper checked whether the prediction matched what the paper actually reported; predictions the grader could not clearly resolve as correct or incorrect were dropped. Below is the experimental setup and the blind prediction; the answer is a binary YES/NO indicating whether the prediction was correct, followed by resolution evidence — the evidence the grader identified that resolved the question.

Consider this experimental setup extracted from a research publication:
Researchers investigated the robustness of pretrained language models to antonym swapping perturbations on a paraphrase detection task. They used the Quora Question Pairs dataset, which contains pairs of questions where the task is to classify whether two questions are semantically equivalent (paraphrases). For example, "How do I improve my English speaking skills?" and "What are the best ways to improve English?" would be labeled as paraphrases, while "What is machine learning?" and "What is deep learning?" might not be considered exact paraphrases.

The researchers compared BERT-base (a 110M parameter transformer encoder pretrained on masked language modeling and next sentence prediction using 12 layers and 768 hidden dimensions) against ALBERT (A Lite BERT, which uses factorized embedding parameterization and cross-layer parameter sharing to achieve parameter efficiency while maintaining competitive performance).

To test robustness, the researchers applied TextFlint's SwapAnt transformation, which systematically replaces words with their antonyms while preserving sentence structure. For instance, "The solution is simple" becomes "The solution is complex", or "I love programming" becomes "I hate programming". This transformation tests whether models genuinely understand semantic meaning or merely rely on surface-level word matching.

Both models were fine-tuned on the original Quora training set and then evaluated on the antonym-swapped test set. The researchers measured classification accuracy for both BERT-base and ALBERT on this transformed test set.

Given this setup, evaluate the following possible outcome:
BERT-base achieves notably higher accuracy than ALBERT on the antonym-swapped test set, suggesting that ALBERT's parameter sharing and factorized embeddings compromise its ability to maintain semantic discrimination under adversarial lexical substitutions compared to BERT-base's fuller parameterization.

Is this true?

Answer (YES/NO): NO